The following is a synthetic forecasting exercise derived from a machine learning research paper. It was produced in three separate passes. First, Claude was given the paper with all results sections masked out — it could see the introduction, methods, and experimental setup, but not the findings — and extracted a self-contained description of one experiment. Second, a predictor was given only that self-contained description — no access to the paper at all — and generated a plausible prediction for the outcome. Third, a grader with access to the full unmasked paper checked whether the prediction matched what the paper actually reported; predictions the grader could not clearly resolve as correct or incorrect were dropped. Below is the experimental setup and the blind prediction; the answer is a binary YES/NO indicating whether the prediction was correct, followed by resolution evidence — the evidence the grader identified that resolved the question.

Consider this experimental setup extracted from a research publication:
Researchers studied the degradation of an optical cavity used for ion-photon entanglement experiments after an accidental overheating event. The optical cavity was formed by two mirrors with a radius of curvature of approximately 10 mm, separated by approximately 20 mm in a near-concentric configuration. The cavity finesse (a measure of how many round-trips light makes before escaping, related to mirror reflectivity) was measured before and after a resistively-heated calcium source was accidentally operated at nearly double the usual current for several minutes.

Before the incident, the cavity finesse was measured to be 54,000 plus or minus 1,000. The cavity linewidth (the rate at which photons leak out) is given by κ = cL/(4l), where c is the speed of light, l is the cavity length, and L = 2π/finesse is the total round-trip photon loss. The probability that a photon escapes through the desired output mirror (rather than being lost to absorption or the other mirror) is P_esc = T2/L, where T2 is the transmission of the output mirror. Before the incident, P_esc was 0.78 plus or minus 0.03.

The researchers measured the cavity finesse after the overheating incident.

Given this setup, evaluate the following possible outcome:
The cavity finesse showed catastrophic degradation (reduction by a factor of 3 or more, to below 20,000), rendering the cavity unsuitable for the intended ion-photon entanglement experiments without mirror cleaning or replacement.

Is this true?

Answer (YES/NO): NO